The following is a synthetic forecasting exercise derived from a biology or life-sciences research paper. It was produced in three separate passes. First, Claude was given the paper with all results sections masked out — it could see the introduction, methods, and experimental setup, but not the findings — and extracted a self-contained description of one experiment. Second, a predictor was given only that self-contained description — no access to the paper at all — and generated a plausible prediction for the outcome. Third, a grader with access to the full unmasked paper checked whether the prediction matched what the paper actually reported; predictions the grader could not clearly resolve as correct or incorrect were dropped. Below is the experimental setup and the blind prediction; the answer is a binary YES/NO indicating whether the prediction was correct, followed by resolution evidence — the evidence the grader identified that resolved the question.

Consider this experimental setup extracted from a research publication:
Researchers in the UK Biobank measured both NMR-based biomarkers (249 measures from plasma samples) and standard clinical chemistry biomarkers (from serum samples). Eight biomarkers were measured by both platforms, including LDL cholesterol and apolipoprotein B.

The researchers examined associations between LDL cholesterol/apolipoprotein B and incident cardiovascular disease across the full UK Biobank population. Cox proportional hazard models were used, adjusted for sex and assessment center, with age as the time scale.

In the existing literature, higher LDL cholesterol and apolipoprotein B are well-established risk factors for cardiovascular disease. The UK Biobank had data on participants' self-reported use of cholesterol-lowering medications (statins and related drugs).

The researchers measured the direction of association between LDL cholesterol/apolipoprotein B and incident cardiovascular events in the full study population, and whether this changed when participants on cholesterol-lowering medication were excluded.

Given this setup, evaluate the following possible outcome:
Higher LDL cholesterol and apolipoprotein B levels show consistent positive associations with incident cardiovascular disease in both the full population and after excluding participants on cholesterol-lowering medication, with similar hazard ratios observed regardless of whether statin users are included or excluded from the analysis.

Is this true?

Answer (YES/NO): NO